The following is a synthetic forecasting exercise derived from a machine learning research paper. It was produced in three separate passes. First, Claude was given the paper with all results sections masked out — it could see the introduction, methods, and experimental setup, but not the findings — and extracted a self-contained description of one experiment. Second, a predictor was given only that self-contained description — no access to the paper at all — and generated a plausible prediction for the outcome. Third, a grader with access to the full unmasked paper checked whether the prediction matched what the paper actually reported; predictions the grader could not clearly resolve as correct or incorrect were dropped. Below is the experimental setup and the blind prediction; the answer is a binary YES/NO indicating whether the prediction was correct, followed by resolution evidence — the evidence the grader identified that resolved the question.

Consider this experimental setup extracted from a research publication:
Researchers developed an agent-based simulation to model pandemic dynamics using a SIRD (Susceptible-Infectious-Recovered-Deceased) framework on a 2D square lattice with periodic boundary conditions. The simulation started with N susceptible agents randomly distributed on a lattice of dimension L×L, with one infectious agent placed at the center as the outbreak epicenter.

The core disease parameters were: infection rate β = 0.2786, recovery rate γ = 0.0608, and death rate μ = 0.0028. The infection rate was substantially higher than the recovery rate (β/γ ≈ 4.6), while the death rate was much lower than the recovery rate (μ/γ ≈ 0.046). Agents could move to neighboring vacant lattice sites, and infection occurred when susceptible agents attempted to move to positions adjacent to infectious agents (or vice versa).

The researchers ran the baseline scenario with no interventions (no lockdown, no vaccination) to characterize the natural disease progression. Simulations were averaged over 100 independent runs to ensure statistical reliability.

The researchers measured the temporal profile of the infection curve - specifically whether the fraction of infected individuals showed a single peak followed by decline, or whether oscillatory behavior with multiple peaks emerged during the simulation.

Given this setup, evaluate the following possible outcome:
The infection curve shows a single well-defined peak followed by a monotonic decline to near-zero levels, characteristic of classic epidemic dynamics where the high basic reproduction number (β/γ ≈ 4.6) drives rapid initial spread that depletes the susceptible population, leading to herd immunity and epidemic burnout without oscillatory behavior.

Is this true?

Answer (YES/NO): YES